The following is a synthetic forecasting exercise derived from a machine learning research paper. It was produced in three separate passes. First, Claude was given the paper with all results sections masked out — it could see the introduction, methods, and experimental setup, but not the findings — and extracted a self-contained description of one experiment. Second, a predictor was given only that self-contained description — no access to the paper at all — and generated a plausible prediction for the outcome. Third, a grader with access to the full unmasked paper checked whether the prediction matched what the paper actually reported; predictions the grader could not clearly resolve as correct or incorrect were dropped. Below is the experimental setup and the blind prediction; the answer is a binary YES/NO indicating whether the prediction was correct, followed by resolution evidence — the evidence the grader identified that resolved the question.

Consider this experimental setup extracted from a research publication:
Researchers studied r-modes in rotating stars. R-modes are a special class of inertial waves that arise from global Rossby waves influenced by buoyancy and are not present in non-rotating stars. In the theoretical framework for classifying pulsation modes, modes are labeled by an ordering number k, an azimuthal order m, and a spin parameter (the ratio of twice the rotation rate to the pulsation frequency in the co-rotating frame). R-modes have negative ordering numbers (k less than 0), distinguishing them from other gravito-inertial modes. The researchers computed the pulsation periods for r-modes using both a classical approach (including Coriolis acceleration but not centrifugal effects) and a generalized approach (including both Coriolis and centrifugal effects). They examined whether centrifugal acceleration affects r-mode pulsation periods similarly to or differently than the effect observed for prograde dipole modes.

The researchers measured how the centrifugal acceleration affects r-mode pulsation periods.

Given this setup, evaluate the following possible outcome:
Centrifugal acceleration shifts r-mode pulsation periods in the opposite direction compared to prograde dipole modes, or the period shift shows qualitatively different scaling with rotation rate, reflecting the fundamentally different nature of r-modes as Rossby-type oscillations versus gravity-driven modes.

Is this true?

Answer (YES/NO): NO